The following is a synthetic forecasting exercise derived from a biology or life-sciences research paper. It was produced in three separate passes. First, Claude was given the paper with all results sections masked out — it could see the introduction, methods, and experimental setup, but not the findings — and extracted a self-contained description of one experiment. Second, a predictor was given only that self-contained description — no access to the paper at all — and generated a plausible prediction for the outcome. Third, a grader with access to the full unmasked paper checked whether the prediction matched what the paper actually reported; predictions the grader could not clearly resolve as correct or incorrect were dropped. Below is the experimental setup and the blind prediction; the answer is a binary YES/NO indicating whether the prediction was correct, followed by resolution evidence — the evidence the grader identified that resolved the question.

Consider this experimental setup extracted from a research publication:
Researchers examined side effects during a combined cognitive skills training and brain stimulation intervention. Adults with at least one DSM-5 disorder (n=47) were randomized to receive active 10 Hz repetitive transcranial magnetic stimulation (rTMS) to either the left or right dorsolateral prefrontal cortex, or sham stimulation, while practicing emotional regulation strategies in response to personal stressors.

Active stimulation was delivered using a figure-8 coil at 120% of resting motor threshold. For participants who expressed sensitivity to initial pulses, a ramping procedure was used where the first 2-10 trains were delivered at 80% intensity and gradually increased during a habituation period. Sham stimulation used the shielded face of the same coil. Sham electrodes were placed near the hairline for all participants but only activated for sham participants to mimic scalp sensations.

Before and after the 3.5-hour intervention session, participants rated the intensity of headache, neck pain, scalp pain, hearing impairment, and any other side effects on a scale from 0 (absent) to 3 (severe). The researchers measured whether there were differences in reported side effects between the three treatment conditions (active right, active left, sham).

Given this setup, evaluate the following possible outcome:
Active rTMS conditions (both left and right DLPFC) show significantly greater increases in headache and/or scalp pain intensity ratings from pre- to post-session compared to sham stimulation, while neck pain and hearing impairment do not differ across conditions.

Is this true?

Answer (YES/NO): NO